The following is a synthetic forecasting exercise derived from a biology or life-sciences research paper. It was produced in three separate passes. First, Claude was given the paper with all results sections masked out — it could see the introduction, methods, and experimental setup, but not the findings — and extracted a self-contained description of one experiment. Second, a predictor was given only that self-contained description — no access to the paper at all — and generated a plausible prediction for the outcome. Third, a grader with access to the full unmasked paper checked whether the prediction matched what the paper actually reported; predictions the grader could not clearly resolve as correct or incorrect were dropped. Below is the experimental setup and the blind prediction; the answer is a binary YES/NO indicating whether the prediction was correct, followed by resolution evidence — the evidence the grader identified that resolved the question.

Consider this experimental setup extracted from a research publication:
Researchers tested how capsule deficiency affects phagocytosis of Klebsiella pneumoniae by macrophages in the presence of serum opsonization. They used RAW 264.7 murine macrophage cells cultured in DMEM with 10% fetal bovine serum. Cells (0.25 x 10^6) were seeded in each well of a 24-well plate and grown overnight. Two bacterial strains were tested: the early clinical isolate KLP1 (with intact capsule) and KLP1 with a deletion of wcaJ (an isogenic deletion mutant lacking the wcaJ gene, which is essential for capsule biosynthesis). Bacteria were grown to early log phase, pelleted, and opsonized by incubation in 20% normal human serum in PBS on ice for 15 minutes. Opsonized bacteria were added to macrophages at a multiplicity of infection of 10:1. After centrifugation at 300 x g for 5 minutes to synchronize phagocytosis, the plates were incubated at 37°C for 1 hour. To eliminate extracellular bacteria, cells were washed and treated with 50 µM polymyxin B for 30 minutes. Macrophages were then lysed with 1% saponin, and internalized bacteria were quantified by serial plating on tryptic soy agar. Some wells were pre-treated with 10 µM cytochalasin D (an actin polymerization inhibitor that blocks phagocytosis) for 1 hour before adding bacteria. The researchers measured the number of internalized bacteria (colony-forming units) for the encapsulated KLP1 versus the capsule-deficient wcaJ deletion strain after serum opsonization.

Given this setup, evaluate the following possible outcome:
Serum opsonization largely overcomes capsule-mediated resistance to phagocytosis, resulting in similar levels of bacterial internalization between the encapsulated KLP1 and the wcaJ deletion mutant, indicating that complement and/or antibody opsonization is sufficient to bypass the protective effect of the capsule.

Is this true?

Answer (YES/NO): NO